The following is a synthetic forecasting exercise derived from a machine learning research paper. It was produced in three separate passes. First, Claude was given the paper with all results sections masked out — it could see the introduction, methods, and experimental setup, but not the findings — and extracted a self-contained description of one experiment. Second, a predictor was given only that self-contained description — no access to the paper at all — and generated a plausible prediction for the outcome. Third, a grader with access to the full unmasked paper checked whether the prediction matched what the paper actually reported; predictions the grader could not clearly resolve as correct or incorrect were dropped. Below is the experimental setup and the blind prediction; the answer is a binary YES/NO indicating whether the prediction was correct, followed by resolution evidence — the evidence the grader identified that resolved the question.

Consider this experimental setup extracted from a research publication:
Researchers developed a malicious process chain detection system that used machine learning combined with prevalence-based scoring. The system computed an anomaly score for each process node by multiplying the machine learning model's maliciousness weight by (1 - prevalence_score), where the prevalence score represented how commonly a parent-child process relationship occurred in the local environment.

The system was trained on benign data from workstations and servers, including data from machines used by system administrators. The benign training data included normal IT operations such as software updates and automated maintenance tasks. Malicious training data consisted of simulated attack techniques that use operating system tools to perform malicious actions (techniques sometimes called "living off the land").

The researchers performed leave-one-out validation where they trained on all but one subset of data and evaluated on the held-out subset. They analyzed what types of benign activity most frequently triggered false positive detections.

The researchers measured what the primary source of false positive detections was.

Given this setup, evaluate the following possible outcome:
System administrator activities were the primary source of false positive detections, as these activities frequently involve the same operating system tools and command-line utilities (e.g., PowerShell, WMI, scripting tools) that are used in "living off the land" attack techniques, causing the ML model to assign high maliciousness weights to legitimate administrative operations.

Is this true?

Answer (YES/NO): YES